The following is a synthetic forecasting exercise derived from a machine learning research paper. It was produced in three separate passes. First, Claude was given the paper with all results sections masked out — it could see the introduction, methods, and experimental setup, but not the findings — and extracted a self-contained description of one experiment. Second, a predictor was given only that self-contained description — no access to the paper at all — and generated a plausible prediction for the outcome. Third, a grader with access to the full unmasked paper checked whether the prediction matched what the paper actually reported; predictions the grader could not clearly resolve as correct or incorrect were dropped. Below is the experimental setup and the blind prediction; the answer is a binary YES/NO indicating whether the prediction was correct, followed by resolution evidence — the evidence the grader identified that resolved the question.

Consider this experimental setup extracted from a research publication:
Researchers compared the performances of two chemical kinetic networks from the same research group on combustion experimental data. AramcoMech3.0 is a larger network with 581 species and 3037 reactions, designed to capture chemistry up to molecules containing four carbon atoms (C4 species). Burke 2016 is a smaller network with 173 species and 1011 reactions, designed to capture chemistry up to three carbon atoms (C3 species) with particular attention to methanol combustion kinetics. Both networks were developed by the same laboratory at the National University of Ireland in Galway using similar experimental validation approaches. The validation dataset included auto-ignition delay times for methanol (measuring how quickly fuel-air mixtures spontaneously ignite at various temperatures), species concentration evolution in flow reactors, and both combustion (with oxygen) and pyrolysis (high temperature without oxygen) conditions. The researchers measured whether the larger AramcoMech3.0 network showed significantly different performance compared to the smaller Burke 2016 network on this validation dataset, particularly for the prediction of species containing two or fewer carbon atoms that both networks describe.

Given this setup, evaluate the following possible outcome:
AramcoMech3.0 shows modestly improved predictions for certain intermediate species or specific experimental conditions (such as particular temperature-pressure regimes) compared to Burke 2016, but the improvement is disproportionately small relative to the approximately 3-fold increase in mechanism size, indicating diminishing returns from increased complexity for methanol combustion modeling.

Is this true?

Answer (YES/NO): NO